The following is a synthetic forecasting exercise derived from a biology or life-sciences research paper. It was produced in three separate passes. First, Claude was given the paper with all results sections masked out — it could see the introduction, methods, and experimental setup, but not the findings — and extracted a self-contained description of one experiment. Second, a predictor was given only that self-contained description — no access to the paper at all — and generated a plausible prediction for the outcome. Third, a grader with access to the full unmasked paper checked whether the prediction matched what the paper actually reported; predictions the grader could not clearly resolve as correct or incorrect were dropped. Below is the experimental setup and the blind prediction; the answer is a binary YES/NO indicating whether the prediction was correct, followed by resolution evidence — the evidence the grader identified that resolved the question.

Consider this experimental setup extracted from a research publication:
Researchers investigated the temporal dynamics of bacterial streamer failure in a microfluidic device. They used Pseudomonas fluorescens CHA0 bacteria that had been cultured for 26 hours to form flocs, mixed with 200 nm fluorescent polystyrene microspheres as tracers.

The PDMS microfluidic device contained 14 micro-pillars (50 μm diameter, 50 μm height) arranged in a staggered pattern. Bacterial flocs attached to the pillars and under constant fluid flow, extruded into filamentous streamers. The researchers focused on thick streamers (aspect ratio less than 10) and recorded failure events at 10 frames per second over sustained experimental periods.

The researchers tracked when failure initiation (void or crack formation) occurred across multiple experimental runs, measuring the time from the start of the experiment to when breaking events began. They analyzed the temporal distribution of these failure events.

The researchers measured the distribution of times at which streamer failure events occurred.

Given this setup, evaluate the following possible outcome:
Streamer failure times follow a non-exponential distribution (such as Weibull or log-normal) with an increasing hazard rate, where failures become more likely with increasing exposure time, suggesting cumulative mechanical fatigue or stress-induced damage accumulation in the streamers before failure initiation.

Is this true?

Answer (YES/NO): NO